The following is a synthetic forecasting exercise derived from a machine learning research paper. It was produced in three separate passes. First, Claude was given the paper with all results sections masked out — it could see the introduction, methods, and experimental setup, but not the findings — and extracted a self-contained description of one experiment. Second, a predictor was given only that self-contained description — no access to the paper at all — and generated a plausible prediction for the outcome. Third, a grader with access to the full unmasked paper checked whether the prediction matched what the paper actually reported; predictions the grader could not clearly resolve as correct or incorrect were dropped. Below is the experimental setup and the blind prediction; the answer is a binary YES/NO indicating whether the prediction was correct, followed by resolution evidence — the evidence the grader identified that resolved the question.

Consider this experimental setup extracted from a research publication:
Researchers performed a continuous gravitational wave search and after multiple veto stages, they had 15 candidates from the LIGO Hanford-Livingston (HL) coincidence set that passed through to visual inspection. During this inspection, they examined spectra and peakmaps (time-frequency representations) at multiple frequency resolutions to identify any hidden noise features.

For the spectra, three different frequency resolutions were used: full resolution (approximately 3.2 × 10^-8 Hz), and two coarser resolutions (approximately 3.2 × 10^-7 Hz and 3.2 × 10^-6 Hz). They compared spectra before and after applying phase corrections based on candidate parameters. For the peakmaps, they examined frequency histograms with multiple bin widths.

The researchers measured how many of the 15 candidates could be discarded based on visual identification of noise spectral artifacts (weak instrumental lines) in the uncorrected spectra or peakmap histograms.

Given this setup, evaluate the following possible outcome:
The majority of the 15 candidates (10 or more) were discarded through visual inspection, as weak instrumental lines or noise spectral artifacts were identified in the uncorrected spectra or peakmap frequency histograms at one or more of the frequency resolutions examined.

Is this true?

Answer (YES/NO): YES